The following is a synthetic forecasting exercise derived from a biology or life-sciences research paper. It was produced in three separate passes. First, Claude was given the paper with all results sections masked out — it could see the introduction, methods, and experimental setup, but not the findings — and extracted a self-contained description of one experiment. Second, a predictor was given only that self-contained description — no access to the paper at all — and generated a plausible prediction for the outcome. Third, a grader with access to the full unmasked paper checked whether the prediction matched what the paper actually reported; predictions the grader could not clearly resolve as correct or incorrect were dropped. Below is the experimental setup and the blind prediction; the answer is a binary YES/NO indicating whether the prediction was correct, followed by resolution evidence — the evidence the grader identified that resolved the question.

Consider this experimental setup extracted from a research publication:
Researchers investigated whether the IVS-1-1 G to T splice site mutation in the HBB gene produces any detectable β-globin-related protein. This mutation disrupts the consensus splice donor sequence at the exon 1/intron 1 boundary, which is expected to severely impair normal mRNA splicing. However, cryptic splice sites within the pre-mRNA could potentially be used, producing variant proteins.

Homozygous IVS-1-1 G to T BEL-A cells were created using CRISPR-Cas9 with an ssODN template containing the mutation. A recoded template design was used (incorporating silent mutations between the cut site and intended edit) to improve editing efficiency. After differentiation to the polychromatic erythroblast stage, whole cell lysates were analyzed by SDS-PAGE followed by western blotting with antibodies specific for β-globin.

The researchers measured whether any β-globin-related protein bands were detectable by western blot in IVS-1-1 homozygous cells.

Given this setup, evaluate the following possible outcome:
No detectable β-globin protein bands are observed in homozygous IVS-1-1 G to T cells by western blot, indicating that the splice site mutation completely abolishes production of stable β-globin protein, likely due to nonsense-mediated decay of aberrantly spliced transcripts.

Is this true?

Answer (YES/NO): NO